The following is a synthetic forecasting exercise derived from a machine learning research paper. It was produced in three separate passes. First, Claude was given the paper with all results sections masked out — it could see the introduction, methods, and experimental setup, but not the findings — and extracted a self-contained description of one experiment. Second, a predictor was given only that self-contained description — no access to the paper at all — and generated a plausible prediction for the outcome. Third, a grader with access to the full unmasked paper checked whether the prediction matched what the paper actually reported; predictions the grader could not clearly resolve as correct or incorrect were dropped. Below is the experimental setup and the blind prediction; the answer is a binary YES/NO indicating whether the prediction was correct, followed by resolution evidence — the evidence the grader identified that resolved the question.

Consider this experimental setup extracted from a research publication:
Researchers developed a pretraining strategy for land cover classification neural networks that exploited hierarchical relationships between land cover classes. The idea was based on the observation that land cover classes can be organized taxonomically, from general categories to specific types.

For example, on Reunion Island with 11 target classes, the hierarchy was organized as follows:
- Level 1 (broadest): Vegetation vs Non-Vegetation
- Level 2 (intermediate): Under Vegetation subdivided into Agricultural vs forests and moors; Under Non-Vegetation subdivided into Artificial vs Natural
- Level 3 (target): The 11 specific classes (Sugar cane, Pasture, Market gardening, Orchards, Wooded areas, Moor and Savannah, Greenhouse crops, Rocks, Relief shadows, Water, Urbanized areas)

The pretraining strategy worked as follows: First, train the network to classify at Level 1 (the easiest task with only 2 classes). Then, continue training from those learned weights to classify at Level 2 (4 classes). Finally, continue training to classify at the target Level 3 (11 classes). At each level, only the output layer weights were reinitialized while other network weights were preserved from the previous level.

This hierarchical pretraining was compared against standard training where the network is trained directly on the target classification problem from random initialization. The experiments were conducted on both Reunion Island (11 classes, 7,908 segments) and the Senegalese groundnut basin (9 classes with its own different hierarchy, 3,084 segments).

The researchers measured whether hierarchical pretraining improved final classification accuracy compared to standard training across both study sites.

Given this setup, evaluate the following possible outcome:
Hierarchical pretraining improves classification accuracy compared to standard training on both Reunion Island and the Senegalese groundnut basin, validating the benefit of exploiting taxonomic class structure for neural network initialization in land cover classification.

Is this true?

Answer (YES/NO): YES